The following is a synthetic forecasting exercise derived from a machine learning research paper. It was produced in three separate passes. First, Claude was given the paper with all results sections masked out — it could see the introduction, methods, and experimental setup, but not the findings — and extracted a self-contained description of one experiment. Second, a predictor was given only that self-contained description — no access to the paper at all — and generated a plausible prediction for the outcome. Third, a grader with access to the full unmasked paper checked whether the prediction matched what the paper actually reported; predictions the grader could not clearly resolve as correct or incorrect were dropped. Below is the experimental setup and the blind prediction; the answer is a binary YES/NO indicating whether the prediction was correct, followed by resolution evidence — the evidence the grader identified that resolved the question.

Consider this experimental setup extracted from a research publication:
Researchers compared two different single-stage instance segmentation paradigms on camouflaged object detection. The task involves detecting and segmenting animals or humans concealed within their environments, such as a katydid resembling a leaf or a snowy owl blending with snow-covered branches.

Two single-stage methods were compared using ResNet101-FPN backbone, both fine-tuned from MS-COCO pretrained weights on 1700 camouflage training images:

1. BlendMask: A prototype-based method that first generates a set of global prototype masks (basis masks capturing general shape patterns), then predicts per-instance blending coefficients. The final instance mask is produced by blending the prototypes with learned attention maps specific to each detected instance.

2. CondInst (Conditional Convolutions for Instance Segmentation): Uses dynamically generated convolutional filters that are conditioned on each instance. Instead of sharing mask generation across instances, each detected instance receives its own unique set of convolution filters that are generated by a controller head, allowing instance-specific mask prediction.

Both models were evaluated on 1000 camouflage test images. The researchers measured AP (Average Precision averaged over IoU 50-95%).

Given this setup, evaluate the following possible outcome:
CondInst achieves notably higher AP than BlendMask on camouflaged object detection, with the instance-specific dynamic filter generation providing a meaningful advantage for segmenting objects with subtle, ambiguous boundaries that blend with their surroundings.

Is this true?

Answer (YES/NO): YES